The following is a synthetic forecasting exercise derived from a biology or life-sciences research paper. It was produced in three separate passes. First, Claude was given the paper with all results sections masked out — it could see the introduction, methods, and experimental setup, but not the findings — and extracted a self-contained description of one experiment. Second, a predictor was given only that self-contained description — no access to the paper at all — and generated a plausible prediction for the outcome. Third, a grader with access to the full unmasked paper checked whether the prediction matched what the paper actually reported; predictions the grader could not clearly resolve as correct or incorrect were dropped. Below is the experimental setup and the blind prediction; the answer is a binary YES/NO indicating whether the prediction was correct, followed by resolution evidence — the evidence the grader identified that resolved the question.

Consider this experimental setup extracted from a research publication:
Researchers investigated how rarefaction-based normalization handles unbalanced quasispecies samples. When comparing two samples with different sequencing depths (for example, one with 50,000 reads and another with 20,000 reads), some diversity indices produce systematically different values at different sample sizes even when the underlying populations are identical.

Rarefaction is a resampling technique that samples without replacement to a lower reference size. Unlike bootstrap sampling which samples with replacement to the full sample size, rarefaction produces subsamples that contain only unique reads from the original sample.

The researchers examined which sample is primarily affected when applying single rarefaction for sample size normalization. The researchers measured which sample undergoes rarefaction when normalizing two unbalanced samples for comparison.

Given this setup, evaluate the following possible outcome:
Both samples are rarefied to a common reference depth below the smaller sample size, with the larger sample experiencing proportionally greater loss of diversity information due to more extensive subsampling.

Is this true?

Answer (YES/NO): NO